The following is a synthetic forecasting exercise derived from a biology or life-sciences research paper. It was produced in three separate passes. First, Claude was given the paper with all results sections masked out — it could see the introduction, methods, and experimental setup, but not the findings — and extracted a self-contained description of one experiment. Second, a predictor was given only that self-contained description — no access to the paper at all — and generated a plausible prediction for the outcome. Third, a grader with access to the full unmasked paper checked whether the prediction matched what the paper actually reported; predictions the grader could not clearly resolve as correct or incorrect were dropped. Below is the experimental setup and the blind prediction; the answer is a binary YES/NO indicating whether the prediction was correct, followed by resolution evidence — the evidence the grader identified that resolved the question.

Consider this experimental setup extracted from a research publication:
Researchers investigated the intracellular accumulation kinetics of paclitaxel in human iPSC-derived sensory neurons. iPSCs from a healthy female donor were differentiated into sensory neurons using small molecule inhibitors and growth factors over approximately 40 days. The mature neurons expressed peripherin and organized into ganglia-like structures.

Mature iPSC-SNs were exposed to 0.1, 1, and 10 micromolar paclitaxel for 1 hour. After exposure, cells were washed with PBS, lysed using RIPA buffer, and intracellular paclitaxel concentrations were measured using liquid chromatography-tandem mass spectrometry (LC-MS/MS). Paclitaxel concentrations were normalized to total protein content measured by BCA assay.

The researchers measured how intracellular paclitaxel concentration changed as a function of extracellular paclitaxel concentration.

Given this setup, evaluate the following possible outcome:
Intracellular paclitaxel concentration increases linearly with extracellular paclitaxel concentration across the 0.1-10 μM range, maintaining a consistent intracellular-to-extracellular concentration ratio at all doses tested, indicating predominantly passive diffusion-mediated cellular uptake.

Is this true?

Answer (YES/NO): NO